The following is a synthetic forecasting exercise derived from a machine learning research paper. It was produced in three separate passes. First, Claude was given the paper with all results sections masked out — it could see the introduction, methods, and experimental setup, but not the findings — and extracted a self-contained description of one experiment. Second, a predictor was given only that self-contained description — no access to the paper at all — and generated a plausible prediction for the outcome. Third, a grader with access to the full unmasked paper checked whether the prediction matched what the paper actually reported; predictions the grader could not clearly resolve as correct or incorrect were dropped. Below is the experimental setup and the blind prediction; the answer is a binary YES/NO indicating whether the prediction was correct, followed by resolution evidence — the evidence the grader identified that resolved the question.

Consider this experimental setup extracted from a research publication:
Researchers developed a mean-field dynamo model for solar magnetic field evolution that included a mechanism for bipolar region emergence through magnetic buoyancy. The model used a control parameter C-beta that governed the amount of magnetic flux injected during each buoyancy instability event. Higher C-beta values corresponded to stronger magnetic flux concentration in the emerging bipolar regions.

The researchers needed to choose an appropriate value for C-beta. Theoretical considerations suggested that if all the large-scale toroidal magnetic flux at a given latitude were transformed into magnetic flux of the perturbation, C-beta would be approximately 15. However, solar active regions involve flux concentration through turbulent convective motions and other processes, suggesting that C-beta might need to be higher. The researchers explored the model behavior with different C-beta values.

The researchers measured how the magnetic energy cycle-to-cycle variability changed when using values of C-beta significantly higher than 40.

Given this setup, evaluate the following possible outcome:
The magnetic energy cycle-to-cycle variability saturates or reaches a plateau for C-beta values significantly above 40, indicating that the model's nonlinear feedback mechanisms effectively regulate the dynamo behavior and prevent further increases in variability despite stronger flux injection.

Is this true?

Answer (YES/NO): NO